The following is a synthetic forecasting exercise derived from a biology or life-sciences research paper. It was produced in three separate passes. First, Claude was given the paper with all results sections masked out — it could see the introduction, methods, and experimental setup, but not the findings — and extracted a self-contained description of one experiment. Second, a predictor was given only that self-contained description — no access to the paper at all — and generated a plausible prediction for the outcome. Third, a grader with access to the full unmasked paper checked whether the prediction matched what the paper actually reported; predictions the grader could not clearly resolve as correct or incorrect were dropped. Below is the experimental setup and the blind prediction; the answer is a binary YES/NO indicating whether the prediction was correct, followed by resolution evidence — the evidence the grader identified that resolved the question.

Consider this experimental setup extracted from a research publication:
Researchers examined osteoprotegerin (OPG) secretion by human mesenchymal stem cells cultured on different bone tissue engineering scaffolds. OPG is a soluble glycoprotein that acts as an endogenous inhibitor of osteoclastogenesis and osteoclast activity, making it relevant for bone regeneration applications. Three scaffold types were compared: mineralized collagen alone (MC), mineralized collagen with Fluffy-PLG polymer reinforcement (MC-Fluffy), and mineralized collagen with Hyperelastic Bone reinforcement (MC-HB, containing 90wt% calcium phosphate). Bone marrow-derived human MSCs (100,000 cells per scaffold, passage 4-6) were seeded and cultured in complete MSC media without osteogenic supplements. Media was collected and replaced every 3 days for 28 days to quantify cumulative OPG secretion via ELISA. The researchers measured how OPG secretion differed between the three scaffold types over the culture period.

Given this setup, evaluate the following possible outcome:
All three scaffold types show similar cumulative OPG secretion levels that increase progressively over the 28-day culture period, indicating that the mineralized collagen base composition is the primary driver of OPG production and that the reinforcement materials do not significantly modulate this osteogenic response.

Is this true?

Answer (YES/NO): NO